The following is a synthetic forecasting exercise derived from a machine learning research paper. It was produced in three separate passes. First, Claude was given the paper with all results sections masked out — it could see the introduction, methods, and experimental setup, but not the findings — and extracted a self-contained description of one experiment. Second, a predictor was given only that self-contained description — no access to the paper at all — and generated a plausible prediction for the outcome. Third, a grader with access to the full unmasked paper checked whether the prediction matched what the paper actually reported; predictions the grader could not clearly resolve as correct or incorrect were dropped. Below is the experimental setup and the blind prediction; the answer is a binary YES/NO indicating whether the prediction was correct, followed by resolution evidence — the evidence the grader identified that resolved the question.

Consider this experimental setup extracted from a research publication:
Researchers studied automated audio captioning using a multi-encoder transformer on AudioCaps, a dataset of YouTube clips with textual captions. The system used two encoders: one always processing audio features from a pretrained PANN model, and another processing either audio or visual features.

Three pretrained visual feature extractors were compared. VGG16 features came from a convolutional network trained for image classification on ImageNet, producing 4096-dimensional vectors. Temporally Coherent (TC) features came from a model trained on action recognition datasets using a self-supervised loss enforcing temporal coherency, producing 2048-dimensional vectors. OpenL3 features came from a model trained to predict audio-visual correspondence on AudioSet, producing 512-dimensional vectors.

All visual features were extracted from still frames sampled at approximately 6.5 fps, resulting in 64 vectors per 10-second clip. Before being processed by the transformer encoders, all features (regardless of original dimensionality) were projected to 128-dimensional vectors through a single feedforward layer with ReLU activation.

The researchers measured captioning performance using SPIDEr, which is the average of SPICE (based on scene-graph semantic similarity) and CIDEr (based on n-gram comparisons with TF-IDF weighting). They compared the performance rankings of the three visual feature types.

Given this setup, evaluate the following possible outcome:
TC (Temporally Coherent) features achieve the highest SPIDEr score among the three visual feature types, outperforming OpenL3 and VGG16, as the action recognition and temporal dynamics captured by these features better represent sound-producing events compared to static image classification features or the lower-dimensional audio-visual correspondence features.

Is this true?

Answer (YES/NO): NO